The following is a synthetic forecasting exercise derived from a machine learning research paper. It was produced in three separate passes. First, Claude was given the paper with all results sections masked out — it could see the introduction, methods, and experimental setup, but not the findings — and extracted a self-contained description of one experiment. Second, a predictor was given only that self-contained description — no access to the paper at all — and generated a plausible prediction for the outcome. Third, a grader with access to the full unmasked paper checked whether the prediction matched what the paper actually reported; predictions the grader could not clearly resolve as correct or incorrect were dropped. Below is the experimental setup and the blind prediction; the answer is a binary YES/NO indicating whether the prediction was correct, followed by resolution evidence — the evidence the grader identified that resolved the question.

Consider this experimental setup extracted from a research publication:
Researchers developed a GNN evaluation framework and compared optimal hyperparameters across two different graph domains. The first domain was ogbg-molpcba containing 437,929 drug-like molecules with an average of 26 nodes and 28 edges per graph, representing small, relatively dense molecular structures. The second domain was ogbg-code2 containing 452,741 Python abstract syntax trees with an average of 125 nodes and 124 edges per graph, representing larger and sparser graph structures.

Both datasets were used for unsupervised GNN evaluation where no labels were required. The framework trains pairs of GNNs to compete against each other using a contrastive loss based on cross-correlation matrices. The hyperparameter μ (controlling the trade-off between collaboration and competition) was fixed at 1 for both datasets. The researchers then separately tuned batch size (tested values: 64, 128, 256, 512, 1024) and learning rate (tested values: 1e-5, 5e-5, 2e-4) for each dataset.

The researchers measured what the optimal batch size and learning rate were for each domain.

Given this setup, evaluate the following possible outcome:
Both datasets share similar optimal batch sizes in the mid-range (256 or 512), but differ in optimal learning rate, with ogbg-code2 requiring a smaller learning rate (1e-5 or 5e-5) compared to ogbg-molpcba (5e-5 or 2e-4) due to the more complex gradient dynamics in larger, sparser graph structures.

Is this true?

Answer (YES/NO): NO